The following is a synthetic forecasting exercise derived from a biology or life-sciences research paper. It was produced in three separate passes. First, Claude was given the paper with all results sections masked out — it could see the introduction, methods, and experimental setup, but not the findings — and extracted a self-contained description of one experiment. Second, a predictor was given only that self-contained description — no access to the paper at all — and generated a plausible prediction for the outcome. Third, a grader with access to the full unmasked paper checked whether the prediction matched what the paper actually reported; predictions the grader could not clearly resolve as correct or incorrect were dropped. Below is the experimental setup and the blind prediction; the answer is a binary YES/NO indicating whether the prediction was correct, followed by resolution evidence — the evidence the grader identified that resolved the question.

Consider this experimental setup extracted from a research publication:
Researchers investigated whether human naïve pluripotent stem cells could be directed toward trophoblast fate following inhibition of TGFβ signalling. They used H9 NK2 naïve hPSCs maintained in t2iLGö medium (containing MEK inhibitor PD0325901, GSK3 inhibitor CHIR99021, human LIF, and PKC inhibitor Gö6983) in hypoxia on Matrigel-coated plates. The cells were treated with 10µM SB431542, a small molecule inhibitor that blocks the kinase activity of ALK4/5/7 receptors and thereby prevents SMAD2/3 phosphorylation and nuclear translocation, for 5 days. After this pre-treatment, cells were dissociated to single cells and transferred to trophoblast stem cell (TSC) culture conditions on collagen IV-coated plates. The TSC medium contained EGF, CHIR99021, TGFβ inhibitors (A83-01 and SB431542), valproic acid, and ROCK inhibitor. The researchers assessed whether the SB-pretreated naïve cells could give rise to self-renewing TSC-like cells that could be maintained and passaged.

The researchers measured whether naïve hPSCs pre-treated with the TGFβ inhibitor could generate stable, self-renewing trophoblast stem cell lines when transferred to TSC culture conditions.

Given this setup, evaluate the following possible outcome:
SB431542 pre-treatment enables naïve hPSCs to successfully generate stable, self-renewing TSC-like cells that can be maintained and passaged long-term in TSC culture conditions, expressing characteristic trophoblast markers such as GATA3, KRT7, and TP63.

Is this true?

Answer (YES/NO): YES